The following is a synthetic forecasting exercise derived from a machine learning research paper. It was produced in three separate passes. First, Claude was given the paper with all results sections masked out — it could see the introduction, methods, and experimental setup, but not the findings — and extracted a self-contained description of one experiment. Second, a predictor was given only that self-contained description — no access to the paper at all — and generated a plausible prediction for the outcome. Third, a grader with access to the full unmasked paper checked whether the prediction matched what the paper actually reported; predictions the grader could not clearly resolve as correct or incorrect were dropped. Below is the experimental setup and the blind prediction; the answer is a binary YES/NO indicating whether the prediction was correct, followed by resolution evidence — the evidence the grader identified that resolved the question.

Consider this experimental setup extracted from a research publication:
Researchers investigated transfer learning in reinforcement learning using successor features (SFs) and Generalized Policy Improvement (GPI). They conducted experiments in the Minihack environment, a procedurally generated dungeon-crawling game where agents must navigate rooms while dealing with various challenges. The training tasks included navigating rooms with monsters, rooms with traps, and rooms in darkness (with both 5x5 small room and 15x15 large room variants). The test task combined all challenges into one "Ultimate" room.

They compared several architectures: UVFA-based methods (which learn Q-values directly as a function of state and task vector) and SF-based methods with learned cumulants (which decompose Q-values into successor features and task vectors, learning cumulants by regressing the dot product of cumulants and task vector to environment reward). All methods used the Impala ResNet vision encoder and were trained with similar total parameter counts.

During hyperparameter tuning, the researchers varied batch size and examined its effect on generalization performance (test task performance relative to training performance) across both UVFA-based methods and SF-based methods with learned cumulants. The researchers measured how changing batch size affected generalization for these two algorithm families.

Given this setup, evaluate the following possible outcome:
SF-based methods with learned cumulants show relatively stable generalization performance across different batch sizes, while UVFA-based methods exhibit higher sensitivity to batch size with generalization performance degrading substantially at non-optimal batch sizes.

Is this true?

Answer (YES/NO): NO